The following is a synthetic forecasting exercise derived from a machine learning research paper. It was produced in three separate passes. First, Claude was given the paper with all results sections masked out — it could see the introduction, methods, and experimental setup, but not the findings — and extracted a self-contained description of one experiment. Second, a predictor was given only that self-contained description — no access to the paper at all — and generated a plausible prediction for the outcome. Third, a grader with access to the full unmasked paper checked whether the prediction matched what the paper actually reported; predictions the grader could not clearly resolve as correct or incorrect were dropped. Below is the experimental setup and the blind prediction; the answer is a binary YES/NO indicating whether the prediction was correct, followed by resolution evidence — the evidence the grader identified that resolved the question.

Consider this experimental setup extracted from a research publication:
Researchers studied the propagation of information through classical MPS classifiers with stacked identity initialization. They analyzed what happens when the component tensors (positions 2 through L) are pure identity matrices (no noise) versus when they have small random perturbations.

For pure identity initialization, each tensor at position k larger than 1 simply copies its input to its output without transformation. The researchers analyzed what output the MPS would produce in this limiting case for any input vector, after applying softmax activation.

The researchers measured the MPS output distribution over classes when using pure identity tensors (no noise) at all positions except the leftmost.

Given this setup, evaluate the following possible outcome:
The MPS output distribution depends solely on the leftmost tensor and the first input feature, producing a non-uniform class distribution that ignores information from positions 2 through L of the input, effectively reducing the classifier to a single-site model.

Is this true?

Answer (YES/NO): NO